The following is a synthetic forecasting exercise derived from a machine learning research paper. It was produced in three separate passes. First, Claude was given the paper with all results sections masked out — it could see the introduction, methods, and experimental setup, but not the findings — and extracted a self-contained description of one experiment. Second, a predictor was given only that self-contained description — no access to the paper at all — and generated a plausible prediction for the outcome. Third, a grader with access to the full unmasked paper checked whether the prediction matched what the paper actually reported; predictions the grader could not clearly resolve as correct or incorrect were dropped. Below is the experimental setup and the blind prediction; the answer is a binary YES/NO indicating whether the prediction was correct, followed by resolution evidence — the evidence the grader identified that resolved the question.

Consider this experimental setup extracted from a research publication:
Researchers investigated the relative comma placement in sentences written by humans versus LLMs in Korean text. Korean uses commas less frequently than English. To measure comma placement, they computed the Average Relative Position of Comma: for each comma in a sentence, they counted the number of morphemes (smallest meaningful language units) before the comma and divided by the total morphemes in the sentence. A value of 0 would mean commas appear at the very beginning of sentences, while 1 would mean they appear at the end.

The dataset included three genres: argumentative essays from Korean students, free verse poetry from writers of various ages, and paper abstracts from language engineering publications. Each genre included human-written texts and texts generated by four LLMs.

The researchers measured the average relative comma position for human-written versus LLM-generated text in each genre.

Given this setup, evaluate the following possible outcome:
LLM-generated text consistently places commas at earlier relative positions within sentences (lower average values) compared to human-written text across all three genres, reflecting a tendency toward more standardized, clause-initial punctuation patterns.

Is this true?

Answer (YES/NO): NO